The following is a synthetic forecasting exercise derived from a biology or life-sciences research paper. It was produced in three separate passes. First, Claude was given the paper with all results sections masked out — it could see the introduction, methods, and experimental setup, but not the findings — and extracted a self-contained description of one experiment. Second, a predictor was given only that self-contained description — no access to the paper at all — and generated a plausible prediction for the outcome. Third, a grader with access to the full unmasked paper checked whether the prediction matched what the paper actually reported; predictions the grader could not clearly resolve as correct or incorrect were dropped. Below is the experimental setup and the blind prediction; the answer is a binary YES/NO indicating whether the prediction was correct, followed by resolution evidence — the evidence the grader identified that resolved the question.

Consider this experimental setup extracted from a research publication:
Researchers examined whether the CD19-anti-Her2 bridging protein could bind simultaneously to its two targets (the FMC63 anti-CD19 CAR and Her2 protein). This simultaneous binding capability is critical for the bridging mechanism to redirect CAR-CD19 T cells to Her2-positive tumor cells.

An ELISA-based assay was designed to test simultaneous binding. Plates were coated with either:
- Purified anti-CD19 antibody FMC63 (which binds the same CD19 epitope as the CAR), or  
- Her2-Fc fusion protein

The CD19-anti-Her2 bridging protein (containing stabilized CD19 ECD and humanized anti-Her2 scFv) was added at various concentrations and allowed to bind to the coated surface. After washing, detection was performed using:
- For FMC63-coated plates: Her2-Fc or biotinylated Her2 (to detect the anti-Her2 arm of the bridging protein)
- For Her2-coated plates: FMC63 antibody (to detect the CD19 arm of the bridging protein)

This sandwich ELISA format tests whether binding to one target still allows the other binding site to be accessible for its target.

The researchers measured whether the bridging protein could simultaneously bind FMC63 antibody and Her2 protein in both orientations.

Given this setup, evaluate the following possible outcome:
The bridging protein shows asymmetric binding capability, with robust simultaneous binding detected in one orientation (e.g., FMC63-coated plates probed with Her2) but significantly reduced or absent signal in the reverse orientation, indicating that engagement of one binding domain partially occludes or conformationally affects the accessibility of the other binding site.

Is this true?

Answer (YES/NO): NO